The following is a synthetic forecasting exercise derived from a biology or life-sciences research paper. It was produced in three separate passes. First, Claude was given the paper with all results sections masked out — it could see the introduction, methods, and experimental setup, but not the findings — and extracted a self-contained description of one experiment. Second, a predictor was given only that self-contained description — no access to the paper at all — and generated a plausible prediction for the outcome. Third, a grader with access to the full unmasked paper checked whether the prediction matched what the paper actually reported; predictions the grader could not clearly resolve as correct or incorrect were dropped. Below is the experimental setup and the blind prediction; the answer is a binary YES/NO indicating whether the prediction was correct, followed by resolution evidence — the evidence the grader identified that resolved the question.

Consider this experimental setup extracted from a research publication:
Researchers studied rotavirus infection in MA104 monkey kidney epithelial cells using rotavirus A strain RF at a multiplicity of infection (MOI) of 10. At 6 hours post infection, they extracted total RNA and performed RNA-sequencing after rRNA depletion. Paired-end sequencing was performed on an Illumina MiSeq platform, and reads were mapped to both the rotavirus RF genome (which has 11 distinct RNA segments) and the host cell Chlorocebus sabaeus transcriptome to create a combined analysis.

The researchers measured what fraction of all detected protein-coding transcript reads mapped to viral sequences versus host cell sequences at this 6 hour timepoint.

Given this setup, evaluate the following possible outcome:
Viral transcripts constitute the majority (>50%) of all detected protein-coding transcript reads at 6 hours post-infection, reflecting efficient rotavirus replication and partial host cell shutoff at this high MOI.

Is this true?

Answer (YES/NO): NO